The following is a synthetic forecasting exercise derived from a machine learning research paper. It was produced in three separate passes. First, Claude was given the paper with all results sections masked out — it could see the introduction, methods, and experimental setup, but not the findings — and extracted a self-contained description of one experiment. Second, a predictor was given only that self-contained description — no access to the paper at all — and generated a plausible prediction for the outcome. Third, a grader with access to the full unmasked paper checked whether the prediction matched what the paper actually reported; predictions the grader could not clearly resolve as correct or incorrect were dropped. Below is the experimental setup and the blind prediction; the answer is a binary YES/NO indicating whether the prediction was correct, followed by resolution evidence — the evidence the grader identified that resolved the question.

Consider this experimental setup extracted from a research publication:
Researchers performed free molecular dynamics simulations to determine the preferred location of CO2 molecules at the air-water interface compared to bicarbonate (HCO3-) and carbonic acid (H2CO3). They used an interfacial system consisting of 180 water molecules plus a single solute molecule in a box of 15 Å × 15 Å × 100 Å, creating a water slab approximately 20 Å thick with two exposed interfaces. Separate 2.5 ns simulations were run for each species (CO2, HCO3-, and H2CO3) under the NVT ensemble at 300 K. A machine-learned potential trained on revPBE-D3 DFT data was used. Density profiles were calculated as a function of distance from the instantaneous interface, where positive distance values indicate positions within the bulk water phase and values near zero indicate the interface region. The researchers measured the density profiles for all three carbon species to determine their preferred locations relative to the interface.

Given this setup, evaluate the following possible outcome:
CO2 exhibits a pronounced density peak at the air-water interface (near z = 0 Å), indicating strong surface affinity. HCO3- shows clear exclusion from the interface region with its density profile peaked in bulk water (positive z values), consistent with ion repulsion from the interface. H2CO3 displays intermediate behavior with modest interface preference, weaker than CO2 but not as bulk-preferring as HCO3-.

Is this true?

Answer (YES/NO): NO